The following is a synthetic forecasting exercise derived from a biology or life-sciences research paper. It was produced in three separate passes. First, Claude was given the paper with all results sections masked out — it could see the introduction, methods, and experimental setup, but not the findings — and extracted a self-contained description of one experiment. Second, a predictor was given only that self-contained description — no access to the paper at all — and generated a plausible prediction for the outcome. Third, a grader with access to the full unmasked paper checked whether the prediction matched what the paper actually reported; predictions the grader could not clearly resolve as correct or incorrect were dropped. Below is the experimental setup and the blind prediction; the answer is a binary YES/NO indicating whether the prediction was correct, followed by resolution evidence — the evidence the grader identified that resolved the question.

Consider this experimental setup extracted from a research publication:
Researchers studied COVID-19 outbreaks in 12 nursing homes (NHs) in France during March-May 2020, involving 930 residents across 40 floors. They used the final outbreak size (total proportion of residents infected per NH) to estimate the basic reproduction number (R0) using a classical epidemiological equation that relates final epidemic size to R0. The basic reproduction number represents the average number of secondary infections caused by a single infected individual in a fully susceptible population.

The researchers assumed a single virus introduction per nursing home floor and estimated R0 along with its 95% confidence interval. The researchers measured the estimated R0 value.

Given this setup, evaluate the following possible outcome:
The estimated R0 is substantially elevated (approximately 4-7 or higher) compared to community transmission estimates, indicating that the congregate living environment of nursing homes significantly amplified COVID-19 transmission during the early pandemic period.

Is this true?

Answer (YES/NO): NO